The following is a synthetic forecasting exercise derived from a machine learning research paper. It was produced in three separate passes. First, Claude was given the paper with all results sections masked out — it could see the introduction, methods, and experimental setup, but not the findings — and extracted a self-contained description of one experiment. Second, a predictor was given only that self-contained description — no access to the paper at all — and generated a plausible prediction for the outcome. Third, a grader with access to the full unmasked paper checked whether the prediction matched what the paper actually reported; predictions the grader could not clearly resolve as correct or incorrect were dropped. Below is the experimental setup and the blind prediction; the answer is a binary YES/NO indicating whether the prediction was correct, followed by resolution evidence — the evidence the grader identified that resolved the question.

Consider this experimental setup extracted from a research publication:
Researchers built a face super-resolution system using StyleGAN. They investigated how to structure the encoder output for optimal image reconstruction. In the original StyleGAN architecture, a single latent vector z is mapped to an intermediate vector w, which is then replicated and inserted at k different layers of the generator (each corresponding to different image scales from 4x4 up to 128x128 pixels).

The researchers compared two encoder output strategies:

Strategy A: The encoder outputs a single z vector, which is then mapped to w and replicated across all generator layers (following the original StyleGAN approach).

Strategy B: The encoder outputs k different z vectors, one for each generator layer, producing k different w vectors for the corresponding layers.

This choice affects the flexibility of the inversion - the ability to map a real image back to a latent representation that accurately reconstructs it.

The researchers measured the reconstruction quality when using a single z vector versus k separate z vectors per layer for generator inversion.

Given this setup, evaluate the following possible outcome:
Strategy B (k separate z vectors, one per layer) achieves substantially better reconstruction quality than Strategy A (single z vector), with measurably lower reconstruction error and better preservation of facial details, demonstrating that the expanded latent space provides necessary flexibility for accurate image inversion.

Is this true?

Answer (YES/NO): YES